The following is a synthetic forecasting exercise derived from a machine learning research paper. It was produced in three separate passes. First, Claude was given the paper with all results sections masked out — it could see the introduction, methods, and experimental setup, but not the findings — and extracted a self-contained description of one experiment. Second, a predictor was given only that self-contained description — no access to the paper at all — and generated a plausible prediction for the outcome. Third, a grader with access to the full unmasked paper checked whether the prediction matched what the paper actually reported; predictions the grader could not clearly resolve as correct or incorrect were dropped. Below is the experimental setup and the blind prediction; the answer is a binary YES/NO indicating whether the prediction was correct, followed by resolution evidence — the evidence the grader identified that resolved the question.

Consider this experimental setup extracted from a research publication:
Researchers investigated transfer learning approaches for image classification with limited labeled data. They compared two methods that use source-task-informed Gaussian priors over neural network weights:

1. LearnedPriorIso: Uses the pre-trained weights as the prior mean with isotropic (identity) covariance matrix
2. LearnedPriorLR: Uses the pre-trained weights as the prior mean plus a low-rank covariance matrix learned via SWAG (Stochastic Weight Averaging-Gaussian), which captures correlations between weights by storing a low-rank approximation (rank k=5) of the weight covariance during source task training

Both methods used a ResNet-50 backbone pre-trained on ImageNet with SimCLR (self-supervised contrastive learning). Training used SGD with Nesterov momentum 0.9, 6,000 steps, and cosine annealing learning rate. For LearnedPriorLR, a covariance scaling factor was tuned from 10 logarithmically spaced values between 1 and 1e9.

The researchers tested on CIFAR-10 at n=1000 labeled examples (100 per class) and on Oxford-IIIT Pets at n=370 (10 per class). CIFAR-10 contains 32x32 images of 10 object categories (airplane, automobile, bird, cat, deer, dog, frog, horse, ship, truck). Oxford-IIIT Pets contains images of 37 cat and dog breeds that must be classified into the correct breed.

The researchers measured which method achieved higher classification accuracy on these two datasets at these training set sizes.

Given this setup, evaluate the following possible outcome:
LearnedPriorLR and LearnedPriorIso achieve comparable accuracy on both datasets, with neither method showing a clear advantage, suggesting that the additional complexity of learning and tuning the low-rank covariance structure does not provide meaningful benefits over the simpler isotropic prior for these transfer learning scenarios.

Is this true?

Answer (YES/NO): NO